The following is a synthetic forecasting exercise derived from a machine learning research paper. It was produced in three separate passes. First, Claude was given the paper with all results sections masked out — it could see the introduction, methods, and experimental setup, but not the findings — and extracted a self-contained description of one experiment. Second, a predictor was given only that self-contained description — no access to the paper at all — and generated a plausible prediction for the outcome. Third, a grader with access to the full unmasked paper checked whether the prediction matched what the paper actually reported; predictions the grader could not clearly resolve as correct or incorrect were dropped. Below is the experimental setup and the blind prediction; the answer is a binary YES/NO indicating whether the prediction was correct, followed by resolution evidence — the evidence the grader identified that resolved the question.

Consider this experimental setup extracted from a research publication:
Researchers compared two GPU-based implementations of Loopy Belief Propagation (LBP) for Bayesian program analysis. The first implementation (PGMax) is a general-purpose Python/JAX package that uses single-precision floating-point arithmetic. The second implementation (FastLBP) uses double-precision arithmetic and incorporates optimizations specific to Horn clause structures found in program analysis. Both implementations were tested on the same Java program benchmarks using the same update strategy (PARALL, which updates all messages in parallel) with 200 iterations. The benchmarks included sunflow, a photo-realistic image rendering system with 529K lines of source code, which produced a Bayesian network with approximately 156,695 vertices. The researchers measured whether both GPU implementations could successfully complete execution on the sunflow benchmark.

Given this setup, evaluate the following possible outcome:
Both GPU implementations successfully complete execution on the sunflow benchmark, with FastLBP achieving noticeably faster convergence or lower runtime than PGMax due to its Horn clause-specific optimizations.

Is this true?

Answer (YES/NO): NO